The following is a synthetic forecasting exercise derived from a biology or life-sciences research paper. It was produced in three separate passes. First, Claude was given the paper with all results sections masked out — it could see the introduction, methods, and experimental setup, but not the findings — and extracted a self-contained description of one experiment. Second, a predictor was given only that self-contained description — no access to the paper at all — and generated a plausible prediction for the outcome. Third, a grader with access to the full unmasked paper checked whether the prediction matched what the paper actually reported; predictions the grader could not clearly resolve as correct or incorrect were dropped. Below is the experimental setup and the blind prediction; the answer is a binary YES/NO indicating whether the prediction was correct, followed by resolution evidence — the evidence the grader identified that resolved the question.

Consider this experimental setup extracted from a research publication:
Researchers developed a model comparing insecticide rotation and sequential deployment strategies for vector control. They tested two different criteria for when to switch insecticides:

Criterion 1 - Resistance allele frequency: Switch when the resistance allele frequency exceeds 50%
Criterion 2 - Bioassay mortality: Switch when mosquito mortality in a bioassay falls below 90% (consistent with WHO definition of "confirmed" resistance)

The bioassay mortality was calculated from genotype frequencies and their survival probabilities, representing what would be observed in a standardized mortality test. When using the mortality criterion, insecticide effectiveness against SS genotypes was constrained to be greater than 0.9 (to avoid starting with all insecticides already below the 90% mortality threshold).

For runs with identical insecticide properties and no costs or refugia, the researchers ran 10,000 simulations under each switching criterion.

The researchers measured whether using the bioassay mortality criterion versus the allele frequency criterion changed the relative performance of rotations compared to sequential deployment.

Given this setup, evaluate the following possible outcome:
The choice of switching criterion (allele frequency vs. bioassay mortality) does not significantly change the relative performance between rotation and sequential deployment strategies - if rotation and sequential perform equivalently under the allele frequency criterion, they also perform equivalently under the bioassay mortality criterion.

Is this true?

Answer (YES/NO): YES